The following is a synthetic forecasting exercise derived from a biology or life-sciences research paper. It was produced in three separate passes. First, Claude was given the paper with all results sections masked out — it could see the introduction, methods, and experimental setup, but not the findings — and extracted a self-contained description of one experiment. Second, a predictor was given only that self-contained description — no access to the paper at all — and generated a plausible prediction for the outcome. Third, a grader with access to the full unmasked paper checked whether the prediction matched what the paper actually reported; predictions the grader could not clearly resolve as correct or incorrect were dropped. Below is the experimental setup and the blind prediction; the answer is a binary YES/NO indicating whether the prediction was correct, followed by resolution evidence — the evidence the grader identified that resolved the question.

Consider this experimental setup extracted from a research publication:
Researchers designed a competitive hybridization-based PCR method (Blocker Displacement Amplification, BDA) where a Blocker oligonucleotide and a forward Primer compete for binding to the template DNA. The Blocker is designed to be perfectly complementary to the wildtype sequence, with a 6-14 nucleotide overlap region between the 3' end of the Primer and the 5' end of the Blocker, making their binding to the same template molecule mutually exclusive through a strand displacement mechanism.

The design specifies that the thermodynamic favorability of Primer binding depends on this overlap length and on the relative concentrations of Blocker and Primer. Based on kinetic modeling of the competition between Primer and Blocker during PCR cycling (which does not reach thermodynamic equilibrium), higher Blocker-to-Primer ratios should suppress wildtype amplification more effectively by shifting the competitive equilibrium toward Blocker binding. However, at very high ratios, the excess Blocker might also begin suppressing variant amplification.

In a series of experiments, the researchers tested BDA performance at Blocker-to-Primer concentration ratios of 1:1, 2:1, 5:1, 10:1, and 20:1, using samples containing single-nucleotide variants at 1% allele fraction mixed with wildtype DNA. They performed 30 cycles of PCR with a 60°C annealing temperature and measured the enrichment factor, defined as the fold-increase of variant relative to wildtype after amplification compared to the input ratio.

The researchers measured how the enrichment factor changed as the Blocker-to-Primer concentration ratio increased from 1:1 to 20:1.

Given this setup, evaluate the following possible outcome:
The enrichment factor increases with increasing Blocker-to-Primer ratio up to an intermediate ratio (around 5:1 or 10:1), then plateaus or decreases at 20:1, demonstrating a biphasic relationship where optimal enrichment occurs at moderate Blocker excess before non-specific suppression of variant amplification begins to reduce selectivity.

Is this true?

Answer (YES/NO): NO